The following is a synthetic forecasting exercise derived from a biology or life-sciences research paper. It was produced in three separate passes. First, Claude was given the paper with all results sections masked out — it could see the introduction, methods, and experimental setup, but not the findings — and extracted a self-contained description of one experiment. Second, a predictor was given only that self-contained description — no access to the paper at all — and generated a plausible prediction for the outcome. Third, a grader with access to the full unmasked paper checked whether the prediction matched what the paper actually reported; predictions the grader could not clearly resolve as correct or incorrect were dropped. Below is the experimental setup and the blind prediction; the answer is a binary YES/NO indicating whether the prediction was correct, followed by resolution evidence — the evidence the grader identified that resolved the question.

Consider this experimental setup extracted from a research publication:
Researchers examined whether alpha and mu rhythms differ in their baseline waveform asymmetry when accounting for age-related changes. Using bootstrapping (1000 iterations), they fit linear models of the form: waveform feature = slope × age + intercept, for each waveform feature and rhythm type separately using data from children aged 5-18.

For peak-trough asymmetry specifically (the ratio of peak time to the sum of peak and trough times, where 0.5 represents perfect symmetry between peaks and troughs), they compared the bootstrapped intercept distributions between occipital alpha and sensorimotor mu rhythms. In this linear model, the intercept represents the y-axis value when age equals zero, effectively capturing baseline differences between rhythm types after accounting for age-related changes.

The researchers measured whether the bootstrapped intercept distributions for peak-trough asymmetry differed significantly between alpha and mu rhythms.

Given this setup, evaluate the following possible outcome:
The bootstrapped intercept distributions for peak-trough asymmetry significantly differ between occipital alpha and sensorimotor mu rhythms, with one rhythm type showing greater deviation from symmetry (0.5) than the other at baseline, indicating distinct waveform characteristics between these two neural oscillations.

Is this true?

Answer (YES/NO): YES